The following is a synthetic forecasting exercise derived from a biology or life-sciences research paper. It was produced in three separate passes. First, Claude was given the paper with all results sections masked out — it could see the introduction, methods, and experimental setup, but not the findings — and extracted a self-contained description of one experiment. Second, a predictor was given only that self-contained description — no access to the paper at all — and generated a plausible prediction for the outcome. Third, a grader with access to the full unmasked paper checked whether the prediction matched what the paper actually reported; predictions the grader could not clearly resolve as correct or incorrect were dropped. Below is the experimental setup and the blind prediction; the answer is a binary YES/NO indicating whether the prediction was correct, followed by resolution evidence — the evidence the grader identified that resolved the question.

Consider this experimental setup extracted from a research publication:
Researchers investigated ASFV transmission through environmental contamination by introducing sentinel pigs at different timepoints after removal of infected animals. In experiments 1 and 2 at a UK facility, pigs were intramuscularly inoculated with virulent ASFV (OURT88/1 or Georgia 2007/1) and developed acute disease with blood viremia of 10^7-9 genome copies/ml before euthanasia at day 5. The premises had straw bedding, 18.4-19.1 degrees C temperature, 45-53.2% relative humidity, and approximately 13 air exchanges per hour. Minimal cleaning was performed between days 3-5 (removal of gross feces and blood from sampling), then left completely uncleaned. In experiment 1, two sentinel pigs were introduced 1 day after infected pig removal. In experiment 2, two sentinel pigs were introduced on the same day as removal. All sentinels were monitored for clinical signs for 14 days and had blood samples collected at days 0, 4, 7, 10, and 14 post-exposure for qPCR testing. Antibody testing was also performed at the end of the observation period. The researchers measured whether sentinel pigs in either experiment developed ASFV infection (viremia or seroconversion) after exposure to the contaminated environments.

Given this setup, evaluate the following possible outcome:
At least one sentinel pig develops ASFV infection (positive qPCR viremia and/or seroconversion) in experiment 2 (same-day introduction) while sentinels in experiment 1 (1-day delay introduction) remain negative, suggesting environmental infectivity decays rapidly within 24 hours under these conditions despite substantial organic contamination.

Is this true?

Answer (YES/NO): NO